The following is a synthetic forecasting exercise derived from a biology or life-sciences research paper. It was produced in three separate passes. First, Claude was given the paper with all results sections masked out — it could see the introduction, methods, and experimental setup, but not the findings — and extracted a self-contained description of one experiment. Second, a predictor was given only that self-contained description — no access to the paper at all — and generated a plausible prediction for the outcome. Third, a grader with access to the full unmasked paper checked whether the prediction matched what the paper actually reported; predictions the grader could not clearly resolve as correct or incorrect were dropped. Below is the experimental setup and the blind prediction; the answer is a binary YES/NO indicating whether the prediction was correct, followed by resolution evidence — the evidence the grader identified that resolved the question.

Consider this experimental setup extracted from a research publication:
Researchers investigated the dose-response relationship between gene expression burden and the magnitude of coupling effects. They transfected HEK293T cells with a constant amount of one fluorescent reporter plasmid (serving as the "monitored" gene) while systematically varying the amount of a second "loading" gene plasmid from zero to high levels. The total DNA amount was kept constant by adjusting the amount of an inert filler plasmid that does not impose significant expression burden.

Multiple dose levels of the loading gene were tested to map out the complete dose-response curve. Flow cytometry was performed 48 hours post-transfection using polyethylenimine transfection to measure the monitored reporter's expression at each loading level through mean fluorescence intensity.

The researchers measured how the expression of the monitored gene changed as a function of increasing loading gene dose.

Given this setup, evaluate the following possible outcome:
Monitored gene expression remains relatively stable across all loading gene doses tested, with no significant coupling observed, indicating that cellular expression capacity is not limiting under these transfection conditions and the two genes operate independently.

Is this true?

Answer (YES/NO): NO